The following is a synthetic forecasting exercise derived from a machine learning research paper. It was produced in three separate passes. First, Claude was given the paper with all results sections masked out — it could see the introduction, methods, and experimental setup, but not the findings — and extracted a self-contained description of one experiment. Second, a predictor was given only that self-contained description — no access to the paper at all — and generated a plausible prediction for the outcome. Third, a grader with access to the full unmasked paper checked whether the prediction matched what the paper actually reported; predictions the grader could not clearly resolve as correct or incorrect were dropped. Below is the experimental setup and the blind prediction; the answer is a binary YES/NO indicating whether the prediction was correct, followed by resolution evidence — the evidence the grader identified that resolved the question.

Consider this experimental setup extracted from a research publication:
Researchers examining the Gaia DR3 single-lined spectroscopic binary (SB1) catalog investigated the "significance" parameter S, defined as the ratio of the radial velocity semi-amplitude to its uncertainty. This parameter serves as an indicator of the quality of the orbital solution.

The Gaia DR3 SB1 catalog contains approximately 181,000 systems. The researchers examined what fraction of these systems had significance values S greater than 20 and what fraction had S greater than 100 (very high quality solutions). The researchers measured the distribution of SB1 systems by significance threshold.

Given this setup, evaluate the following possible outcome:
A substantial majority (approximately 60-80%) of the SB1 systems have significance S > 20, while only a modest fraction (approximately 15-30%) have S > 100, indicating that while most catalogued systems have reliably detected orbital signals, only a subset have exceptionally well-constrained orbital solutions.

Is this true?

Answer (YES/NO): NO